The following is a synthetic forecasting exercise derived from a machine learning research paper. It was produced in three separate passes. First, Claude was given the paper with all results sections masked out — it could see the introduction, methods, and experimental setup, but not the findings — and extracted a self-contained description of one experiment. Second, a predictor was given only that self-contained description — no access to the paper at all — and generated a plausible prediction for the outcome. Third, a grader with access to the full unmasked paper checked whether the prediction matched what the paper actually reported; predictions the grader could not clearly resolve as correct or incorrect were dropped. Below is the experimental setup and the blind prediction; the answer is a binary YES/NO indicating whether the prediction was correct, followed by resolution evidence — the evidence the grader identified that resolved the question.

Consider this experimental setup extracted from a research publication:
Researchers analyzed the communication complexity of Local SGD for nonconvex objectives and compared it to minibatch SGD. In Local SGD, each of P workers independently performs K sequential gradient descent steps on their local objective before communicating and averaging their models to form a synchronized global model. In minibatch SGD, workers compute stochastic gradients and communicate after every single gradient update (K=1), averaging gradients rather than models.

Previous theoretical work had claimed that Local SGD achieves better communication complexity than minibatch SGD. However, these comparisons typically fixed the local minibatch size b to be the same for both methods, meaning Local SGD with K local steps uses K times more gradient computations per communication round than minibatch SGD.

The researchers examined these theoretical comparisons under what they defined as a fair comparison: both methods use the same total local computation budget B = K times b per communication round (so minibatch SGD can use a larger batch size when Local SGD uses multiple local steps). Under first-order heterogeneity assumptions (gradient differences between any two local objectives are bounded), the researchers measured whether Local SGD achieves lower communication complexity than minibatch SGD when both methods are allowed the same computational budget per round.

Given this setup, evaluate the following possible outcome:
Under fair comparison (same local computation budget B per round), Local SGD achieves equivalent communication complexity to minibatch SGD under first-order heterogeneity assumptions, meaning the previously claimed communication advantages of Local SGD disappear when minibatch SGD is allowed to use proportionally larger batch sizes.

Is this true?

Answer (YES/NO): NO